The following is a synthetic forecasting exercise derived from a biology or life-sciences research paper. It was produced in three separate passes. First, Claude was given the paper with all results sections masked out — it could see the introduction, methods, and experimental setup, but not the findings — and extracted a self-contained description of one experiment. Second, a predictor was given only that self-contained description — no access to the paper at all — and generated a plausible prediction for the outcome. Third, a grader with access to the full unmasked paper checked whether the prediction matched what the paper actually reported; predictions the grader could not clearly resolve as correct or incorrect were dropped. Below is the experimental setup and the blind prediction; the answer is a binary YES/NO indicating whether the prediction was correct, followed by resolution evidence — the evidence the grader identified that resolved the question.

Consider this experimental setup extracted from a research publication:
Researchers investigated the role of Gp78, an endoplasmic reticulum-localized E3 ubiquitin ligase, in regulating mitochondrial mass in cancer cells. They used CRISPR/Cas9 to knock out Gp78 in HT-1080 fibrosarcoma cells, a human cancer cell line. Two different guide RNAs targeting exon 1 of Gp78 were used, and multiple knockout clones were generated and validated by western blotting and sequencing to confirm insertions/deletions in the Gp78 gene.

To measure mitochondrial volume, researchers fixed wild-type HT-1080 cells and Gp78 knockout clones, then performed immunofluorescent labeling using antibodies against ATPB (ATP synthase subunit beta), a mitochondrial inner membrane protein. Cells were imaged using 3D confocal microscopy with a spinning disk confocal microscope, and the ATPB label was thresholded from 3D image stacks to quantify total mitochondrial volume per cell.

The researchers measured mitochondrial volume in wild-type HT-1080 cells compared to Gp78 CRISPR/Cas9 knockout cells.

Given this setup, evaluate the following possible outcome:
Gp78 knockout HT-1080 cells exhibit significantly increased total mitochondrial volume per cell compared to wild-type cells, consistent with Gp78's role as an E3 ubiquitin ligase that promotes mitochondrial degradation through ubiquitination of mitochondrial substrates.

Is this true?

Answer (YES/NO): YES